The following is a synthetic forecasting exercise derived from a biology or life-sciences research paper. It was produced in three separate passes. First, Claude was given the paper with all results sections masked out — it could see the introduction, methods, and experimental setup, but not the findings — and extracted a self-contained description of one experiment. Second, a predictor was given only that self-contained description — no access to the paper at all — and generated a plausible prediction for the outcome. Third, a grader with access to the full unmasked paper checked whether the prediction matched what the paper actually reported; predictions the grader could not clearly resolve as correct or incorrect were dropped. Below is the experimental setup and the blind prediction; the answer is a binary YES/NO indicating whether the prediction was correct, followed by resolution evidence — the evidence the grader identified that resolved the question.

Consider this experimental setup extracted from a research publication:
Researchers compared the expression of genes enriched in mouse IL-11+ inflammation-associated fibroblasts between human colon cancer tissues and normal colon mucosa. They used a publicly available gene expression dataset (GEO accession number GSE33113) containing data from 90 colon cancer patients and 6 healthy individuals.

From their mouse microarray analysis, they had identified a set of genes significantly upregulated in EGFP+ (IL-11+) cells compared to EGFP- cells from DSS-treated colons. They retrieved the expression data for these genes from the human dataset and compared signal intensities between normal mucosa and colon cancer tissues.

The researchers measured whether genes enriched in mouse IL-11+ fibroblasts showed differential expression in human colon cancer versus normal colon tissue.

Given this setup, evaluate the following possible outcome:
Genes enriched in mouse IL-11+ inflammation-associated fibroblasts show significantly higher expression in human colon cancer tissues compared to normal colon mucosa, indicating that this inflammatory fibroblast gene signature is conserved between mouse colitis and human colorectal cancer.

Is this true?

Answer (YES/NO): YES